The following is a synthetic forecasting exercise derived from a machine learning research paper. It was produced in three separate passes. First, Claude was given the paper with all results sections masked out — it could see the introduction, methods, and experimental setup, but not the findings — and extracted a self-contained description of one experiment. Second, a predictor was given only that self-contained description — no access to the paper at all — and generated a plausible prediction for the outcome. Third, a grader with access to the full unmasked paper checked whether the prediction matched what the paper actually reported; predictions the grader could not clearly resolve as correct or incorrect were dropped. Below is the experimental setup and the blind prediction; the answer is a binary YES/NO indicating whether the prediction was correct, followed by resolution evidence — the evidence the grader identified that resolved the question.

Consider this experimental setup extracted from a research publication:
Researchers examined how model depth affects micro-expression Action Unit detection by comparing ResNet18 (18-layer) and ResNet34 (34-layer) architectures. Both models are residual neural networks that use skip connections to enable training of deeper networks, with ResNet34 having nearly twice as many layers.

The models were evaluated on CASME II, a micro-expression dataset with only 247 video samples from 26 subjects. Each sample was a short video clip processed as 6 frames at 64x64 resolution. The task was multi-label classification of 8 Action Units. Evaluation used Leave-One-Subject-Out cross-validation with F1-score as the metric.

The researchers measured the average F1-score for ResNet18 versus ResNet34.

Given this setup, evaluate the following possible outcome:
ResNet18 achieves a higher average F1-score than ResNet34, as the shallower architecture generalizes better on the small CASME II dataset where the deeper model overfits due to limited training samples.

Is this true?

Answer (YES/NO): YES